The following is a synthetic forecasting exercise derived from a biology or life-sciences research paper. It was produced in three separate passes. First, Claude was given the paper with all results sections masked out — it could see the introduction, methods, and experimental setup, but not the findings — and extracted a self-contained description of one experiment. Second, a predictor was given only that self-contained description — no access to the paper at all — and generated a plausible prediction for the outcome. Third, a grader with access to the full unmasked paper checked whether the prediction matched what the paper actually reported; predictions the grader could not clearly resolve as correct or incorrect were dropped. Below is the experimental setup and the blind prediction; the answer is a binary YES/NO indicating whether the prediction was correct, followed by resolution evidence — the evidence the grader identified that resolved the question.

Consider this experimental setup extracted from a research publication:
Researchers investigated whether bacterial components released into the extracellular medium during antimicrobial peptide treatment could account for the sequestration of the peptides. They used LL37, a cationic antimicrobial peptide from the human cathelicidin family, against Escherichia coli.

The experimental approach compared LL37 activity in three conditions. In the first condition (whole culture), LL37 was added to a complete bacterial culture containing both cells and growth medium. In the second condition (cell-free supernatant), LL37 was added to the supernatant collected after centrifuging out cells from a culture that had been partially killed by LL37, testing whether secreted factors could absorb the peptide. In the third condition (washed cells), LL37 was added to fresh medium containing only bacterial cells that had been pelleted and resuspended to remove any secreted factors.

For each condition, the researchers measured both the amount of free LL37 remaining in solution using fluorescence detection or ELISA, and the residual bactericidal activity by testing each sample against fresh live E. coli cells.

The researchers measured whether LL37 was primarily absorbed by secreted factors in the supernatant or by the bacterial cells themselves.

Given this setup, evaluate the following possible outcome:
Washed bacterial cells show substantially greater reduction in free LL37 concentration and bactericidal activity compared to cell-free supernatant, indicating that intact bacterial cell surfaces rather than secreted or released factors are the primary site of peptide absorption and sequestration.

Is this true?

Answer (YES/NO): NO